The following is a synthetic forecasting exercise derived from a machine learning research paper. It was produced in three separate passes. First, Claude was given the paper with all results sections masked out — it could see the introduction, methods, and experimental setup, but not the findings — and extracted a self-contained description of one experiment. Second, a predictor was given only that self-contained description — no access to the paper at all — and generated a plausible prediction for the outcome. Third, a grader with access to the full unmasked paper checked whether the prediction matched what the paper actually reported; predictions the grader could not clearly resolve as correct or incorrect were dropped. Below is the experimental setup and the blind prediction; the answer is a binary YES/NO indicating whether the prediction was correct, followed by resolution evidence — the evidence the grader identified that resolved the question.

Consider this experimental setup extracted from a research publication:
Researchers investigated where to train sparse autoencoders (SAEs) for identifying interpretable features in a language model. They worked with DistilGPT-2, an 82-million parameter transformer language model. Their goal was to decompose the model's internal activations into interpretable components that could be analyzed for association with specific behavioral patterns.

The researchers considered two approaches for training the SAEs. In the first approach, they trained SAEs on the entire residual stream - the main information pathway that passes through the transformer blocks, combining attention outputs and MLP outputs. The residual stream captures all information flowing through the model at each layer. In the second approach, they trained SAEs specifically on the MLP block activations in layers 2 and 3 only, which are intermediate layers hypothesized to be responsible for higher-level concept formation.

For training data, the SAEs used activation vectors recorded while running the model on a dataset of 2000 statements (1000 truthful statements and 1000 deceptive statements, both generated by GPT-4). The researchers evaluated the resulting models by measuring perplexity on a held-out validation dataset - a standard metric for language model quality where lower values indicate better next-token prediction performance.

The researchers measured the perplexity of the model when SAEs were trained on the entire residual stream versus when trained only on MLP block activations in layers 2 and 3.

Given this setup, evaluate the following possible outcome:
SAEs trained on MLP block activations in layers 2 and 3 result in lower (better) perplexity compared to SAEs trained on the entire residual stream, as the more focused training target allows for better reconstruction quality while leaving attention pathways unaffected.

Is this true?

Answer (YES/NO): YES